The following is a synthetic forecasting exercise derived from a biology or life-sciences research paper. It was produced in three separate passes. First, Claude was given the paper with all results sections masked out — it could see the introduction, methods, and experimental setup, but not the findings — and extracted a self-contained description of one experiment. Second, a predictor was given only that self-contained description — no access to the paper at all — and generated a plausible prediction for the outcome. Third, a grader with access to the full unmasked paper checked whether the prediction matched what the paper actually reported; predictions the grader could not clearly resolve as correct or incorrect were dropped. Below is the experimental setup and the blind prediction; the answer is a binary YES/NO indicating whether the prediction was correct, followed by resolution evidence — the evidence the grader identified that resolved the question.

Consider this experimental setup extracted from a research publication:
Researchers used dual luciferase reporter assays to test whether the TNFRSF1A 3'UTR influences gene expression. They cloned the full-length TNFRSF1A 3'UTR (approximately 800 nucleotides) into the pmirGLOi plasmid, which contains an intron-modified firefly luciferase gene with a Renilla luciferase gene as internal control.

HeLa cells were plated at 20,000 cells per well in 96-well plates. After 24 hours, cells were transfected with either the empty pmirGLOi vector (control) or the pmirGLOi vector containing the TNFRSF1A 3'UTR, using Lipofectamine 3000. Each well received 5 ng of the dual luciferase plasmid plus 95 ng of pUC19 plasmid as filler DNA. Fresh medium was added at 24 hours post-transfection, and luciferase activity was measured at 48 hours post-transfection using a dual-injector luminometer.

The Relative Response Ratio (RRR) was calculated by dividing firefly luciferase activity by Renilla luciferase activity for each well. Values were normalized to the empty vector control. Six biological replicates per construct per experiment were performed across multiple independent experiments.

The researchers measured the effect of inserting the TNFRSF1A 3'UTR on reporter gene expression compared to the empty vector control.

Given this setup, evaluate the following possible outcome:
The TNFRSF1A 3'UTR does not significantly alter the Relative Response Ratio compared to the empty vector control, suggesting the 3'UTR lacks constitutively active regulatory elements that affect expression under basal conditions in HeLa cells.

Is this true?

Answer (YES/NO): NO